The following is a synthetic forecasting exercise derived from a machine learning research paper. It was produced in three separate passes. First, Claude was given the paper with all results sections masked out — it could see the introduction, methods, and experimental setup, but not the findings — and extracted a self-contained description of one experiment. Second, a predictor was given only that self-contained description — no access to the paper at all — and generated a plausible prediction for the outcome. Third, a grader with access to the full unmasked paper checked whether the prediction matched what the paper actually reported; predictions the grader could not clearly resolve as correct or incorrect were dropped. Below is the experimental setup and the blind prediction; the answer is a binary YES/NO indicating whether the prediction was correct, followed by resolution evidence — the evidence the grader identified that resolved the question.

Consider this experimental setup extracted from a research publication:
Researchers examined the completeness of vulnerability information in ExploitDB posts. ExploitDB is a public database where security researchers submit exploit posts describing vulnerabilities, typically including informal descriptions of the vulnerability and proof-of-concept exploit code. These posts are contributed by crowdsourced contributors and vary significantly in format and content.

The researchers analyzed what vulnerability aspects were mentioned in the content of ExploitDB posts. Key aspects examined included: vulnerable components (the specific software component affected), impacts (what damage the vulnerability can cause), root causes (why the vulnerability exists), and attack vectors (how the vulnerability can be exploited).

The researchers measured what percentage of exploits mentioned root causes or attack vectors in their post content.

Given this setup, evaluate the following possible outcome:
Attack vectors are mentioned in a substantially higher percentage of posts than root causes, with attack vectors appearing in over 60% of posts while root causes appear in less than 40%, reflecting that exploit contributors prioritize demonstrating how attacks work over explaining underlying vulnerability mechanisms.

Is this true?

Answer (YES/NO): NO